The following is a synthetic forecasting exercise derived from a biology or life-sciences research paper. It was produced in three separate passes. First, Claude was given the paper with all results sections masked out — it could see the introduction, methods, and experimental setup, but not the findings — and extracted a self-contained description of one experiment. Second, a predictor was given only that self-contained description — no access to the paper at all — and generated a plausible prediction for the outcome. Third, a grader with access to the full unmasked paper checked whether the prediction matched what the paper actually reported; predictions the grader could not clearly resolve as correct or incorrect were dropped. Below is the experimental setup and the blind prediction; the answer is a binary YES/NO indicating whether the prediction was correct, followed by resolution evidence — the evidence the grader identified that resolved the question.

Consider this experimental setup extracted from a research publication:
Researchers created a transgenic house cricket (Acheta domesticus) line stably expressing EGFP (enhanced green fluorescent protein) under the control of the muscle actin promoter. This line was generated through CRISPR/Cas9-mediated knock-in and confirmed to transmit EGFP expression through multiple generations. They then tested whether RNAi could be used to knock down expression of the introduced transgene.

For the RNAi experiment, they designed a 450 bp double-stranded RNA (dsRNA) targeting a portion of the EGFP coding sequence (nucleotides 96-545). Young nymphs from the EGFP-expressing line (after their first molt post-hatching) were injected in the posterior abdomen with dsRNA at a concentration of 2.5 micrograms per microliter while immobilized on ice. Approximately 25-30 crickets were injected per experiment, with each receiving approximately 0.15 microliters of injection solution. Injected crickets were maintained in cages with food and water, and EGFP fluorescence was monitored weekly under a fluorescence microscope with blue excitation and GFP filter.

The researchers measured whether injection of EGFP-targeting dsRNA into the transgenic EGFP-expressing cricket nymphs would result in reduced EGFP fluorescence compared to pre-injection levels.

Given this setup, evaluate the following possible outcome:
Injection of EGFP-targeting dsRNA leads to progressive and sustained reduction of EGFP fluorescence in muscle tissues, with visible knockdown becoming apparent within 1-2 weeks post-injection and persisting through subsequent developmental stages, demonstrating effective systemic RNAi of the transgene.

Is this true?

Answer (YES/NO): YES